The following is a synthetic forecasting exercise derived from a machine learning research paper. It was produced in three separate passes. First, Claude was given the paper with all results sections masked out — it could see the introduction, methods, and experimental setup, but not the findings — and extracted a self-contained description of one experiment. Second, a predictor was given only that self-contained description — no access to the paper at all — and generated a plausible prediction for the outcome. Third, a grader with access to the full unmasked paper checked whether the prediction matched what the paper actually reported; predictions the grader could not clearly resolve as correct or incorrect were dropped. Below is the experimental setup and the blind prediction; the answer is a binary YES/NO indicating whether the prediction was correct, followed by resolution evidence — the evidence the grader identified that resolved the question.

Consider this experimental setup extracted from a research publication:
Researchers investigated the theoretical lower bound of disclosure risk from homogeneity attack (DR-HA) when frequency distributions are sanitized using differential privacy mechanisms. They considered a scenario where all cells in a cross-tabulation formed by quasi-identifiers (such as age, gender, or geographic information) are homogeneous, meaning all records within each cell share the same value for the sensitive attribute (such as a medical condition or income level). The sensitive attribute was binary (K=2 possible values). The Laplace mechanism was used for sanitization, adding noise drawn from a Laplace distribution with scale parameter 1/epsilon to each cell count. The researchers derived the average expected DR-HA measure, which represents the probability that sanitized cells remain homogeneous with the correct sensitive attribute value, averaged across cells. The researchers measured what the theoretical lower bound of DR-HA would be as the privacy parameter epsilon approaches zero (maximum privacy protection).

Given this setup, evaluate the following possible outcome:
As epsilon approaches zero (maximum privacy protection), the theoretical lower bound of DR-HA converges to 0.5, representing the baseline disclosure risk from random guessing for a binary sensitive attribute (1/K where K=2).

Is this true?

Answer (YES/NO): NO